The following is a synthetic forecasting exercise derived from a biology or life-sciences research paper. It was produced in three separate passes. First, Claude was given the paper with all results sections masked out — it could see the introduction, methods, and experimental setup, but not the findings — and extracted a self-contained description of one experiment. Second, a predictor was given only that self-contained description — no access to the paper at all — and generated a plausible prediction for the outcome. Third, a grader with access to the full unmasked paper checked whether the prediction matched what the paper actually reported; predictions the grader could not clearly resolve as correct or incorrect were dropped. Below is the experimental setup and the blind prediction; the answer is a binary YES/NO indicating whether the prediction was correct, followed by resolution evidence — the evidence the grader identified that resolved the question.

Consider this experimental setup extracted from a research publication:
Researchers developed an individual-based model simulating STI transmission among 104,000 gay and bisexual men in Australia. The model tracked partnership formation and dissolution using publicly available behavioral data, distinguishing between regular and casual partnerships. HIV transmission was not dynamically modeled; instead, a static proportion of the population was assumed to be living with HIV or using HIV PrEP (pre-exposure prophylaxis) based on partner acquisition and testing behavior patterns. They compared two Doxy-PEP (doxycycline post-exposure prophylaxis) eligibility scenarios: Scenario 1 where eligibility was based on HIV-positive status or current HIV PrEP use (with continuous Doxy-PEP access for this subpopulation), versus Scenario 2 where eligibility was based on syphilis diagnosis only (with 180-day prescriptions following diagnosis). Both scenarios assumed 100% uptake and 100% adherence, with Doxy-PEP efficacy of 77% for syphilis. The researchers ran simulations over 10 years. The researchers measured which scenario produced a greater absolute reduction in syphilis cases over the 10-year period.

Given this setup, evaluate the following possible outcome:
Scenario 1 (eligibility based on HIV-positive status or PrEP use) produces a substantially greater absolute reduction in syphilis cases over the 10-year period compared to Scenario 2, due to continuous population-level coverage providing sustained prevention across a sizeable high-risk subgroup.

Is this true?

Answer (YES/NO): YES